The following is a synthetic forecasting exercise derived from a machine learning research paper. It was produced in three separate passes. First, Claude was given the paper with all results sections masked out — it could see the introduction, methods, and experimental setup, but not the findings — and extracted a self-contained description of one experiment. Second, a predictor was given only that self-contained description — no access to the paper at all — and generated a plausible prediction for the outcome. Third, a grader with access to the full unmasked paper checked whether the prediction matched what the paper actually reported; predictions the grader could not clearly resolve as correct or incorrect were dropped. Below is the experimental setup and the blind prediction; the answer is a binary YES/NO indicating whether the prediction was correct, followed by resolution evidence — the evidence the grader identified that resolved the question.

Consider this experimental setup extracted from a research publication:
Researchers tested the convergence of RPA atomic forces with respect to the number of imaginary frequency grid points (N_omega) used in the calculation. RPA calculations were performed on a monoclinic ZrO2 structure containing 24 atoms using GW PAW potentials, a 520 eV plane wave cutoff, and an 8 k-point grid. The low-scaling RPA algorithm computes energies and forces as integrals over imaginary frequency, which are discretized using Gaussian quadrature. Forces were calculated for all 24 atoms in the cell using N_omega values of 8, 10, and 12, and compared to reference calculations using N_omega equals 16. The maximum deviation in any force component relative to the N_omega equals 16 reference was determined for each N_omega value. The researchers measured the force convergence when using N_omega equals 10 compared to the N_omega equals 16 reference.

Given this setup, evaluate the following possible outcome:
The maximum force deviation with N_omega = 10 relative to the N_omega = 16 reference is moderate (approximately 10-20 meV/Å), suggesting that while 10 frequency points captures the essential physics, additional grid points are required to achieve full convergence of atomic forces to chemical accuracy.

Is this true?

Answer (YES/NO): NO